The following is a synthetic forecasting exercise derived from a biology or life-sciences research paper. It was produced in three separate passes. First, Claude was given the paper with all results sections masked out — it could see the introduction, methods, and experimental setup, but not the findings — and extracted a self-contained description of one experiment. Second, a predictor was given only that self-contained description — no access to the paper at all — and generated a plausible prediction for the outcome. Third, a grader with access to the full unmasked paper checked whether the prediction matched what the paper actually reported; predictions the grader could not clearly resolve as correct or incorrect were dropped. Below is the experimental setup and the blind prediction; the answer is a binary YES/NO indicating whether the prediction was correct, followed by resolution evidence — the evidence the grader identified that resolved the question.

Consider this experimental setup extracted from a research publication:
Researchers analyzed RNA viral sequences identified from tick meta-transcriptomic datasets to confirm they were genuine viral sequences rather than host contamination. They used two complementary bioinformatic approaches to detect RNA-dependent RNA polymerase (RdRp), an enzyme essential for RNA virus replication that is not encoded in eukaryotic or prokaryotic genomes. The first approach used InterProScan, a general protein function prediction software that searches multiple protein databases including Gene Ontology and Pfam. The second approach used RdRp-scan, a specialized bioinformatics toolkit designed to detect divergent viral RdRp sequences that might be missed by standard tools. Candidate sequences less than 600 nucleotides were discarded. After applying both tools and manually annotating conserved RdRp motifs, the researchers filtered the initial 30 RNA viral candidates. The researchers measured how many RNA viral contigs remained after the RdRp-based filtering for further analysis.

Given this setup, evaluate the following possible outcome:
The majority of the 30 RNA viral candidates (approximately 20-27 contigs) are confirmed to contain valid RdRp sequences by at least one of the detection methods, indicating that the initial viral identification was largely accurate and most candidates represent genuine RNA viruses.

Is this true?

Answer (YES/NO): NO